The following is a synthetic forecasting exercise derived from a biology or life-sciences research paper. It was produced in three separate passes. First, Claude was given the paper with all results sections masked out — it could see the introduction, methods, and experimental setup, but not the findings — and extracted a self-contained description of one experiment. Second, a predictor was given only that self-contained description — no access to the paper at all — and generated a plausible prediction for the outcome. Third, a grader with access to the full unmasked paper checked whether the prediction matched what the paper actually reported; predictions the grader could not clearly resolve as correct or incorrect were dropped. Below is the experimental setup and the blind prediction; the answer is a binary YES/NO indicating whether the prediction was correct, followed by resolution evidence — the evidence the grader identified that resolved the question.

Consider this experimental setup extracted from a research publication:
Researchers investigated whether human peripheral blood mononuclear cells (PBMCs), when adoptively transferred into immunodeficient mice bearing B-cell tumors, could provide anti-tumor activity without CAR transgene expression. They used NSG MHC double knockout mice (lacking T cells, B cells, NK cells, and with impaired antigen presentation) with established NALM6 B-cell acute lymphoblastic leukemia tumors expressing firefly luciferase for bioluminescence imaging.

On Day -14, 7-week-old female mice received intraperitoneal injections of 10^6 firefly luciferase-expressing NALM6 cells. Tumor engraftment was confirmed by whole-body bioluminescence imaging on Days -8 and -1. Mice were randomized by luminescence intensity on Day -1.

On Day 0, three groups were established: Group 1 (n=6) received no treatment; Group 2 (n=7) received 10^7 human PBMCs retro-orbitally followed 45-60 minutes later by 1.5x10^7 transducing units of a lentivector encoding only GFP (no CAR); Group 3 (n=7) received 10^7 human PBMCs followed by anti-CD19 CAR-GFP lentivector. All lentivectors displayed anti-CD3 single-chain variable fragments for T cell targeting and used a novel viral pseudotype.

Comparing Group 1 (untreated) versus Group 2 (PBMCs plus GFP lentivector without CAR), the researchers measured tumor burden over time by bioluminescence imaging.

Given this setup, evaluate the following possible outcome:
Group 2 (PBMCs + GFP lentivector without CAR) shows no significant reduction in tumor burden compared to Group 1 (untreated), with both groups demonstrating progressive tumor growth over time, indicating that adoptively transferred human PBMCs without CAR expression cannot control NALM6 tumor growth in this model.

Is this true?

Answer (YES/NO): YES